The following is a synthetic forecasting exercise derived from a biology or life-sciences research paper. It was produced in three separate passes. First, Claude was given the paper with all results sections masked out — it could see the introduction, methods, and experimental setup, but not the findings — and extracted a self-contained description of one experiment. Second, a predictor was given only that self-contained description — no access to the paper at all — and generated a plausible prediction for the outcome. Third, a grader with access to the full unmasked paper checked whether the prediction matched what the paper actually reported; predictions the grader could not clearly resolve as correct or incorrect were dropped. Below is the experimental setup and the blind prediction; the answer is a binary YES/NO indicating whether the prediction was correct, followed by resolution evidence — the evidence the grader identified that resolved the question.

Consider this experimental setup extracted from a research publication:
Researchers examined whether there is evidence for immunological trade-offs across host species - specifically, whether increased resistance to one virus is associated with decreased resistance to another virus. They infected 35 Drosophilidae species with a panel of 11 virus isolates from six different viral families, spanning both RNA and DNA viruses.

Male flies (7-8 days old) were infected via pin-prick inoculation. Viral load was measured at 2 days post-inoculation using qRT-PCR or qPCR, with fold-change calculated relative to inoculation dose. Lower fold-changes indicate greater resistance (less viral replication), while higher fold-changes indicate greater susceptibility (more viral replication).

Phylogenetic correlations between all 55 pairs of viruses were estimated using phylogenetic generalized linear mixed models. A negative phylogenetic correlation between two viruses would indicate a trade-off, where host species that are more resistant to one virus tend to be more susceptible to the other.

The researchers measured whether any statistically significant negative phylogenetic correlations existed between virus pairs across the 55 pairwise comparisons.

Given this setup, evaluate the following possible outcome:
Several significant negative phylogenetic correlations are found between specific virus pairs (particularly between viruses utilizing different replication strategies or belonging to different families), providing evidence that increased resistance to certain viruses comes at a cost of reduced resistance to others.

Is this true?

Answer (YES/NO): NO